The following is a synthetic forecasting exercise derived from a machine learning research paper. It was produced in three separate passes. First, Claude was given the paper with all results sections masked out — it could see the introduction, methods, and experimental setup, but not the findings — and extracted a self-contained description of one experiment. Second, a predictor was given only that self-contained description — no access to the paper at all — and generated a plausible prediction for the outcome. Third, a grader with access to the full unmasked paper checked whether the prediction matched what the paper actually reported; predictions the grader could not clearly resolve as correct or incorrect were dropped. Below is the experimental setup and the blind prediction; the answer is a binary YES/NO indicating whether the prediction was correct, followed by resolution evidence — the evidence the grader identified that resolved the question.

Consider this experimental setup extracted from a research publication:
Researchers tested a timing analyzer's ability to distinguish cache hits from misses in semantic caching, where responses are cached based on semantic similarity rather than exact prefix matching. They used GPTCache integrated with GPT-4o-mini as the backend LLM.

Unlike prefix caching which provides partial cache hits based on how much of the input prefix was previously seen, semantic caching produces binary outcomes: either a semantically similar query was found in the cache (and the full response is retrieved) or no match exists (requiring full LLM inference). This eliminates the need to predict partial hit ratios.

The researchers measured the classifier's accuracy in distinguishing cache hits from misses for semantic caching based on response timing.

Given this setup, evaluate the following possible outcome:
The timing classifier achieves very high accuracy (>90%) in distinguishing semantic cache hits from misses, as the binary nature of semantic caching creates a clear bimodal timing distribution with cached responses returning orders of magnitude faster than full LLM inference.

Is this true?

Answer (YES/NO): YES